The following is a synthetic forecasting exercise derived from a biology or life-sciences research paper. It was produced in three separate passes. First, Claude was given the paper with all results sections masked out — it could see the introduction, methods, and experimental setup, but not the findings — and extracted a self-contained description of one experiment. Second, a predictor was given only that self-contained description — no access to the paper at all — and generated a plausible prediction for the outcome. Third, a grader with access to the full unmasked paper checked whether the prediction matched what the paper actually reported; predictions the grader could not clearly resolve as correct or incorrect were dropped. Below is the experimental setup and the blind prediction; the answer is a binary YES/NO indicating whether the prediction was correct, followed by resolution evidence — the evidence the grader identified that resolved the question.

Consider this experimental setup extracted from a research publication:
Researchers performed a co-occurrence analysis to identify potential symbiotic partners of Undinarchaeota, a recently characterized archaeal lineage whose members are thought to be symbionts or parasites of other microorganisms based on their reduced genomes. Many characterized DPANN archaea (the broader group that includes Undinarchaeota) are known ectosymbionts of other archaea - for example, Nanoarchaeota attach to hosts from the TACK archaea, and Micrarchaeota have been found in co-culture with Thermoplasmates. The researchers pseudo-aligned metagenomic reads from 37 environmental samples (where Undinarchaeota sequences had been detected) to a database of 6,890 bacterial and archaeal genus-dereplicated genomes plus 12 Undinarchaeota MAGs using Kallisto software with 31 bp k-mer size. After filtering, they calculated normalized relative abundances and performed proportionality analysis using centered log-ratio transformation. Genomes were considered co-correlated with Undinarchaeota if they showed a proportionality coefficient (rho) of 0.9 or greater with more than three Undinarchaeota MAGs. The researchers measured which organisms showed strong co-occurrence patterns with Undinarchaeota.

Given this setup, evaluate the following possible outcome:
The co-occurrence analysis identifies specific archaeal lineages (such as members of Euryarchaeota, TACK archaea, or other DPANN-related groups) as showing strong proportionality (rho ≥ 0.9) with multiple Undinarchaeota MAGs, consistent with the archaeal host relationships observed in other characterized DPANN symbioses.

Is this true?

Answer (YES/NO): NO